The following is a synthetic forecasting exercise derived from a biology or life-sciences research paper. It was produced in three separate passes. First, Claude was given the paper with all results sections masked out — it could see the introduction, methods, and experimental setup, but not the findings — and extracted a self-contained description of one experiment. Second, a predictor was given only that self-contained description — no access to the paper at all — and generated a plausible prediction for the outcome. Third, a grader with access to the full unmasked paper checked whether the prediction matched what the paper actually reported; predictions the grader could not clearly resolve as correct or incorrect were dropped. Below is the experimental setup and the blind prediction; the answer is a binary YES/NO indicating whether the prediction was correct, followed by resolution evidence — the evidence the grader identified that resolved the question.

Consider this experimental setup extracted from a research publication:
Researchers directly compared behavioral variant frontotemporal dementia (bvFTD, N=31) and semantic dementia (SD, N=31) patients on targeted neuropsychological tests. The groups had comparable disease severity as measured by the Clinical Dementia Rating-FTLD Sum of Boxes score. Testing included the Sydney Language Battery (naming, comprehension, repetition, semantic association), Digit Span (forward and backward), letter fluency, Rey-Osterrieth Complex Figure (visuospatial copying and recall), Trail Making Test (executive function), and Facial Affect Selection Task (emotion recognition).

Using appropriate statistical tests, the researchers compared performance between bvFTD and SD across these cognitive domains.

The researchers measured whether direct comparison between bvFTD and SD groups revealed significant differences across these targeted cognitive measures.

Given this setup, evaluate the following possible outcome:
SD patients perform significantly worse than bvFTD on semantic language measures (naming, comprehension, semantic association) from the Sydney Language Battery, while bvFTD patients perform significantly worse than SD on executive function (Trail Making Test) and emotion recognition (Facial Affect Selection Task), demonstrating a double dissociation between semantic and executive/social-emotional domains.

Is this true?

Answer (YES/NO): NO